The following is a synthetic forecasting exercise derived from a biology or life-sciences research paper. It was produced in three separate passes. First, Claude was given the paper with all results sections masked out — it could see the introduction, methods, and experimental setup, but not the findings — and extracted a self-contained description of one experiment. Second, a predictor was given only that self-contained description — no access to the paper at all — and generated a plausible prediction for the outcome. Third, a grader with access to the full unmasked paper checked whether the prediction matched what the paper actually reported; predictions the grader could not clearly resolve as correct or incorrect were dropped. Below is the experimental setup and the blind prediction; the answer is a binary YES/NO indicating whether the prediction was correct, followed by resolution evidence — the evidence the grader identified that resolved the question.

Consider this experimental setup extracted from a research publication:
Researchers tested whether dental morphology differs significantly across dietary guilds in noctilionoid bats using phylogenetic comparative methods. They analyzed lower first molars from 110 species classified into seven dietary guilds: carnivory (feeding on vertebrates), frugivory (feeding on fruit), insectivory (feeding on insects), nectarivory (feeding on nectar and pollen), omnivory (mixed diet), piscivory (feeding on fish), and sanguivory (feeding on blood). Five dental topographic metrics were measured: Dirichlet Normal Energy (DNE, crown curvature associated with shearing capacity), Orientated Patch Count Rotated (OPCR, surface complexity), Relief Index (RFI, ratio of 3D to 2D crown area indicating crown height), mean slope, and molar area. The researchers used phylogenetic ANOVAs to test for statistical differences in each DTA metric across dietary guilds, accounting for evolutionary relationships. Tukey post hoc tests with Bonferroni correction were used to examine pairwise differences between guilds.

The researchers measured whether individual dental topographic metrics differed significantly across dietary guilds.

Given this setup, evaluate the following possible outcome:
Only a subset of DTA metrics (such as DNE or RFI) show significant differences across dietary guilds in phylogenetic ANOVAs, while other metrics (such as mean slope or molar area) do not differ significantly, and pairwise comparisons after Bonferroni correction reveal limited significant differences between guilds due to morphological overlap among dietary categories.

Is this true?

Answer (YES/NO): NO